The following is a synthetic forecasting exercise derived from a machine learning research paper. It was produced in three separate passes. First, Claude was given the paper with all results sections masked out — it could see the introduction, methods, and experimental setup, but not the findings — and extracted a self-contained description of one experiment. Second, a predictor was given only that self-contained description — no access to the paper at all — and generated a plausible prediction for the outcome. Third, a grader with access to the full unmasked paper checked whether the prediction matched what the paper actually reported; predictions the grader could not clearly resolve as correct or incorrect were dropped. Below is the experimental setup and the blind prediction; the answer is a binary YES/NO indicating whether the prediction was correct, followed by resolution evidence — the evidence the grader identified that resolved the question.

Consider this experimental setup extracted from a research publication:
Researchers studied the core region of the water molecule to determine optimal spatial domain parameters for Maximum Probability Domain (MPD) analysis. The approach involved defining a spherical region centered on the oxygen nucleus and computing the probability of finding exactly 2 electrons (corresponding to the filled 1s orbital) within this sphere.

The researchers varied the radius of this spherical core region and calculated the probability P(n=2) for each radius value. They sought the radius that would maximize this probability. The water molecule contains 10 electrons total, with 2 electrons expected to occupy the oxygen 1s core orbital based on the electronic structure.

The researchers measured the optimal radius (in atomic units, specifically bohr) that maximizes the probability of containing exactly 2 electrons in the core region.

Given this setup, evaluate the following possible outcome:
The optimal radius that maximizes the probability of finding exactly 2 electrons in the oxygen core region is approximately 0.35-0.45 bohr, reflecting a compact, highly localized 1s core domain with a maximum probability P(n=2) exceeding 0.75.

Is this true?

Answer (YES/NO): NO